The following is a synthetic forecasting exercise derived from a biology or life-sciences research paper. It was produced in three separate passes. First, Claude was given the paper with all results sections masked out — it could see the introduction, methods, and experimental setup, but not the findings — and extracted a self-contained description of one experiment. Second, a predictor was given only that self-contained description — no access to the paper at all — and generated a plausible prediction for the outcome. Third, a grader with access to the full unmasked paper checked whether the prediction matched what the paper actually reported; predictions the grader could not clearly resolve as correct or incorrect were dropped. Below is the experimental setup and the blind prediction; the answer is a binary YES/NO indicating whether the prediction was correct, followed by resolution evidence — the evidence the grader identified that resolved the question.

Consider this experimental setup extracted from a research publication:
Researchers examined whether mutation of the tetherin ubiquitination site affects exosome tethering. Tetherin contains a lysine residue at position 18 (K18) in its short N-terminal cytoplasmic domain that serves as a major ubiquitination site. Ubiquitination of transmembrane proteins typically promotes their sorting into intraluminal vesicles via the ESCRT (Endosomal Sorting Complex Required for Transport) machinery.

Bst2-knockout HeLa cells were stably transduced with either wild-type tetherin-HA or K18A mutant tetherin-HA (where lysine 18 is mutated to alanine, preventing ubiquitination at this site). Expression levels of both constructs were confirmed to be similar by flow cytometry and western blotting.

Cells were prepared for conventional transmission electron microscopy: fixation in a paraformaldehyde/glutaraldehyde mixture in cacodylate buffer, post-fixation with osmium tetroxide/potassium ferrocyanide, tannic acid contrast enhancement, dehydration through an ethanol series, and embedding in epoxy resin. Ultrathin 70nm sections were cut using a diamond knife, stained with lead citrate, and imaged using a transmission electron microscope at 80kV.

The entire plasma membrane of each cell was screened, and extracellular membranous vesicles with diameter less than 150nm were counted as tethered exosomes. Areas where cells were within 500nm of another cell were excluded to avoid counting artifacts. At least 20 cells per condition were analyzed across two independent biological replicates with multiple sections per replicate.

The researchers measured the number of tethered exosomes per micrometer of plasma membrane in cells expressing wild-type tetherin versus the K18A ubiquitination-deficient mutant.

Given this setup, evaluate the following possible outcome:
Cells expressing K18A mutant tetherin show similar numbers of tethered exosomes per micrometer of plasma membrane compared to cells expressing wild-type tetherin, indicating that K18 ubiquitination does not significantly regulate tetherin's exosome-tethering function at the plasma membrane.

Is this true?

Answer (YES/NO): YES